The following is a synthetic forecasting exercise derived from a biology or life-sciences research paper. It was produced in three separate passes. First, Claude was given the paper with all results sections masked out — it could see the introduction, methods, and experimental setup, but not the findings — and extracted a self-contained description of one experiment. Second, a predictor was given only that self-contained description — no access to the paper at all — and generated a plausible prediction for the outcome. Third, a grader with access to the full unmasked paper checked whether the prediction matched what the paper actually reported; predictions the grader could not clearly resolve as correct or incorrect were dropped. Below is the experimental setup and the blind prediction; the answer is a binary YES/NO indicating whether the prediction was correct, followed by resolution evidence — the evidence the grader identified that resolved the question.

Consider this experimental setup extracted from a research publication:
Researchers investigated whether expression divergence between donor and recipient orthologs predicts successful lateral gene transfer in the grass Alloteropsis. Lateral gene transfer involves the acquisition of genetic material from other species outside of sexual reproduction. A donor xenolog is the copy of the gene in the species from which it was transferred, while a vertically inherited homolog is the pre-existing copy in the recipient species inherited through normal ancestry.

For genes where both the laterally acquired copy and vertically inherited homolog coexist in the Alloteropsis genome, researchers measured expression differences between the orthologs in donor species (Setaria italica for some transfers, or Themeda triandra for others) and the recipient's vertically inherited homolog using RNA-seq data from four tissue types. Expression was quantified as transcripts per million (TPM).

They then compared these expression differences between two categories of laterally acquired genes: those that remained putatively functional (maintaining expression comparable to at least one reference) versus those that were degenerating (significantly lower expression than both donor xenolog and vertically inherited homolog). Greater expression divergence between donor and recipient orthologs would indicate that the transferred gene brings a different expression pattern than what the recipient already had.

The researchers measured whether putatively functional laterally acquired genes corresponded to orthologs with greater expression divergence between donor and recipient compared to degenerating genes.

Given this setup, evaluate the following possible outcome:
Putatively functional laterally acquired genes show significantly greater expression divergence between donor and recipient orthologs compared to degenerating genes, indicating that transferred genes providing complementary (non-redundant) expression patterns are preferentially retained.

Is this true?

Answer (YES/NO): YES